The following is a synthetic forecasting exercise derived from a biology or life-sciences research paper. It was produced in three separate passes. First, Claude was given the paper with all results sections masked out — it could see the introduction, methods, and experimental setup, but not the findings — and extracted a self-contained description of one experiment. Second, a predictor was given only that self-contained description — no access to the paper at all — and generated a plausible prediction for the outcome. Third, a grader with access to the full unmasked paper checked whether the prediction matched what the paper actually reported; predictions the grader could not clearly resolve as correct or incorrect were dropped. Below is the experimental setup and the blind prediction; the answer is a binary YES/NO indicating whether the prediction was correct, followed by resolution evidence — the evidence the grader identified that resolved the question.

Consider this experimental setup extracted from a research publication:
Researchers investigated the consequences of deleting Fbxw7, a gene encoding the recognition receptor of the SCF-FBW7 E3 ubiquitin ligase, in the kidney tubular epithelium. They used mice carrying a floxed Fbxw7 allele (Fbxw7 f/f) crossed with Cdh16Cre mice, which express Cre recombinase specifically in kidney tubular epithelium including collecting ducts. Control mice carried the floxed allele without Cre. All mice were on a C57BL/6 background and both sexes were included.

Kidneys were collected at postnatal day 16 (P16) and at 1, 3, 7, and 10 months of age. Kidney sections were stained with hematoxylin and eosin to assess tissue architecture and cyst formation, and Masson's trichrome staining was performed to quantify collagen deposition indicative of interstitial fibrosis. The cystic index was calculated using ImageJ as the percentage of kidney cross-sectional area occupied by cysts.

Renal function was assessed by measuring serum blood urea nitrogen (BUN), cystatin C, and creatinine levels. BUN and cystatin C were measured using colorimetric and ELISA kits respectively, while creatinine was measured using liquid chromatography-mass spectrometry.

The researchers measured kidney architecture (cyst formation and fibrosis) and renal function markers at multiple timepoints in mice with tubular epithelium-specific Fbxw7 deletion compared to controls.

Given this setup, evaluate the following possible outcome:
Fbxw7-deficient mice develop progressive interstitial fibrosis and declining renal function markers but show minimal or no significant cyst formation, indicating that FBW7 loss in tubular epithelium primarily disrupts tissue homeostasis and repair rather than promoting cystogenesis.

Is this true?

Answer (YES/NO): NO